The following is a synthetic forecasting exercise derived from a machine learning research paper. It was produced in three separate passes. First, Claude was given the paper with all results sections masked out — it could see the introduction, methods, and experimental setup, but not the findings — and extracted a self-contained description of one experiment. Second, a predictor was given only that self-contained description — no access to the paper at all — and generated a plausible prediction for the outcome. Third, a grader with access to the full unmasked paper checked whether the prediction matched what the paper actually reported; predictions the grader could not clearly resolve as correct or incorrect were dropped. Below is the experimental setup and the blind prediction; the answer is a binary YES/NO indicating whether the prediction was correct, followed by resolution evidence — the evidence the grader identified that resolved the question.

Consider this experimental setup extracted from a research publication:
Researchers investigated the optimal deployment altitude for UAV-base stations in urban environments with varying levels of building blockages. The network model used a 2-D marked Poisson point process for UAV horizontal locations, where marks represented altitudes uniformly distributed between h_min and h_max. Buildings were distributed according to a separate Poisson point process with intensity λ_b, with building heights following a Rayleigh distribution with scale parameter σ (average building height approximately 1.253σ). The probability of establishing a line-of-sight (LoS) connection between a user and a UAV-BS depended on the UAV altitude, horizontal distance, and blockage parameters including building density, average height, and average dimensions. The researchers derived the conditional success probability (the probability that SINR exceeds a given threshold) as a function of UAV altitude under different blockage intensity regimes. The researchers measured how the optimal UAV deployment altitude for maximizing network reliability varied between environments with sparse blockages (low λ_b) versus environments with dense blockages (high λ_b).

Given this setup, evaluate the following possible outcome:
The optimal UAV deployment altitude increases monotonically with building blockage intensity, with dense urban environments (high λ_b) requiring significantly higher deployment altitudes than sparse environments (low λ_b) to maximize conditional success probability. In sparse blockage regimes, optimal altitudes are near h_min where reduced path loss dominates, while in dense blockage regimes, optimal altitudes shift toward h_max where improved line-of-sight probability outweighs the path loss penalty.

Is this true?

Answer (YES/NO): YES